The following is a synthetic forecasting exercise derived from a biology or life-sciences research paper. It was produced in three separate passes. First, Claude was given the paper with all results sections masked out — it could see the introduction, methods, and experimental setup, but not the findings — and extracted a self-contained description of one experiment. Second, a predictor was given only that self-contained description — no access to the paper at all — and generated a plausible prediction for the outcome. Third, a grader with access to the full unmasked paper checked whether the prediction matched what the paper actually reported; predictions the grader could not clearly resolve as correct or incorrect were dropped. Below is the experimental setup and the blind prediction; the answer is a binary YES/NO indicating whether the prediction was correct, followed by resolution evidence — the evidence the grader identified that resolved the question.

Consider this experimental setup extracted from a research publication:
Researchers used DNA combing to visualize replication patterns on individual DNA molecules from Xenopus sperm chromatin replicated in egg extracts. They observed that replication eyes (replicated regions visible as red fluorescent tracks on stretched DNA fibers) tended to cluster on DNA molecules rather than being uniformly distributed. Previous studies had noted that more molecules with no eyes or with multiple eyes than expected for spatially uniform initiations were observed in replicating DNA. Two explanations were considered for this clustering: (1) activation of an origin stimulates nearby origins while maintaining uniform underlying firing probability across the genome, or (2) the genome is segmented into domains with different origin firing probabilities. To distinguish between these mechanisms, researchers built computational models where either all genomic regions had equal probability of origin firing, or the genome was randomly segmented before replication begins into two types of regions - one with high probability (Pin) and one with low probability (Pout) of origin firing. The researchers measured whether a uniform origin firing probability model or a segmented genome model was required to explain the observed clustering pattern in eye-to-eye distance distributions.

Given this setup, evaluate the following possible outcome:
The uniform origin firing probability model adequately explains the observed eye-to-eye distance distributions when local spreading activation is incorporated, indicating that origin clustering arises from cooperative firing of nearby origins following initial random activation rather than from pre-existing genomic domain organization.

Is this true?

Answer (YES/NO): NO